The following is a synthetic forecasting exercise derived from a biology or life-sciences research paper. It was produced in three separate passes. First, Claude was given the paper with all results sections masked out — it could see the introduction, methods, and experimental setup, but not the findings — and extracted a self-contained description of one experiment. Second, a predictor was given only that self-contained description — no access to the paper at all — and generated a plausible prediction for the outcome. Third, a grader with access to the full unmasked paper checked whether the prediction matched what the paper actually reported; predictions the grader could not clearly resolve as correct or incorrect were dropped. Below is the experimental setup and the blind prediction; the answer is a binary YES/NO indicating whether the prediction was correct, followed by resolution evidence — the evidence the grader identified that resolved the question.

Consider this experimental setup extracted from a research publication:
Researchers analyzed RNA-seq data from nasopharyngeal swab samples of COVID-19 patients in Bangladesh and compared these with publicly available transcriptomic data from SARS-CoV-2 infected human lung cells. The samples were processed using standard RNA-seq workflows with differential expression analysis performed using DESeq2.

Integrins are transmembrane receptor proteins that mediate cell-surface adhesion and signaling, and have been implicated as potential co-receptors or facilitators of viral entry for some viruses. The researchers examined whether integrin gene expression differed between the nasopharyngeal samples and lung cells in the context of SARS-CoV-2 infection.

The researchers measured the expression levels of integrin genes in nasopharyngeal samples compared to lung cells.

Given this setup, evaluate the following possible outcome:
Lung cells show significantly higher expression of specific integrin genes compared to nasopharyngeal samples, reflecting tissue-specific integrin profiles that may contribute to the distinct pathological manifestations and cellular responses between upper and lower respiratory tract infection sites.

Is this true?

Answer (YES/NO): YES